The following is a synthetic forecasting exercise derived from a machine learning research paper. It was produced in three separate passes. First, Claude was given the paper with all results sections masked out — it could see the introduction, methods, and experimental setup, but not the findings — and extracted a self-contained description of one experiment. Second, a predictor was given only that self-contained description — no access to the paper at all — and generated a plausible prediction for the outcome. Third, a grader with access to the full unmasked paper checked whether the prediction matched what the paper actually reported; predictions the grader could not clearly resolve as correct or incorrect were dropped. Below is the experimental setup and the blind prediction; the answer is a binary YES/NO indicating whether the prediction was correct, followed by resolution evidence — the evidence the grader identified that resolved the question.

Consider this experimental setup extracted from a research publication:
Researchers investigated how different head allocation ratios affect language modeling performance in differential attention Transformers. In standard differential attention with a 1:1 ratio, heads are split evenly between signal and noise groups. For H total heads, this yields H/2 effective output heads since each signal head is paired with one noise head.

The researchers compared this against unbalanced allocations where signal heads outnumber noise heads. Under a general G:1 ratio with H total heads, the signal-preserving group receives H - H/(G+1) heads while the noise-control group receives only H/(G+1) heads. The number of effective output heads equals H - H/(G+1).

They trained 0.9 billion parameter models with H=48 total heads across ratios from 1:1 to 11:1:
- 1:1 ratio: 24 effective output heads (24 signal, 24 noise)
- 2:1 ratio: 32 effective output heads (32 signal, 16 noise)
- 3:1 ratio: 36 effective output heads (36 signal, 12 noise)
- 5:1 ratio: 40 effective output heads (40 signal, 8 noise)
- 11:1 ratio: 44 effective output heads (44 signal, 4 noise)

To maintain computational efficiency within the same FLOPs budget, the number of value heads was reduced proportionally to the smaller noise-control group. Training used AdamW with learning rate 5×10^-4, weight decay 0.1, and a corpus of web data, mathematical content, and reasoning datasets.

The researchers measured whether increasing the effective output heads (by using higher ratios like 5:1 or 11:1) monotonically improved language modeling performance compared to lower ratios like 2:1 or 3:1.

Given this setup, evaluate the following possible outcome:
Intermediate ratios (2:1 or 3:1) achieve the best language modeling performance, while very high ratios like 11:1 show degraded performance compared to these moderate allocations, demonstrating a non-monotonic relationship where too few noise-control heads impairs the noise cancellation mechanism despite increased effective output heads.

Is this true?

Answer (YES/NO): YES